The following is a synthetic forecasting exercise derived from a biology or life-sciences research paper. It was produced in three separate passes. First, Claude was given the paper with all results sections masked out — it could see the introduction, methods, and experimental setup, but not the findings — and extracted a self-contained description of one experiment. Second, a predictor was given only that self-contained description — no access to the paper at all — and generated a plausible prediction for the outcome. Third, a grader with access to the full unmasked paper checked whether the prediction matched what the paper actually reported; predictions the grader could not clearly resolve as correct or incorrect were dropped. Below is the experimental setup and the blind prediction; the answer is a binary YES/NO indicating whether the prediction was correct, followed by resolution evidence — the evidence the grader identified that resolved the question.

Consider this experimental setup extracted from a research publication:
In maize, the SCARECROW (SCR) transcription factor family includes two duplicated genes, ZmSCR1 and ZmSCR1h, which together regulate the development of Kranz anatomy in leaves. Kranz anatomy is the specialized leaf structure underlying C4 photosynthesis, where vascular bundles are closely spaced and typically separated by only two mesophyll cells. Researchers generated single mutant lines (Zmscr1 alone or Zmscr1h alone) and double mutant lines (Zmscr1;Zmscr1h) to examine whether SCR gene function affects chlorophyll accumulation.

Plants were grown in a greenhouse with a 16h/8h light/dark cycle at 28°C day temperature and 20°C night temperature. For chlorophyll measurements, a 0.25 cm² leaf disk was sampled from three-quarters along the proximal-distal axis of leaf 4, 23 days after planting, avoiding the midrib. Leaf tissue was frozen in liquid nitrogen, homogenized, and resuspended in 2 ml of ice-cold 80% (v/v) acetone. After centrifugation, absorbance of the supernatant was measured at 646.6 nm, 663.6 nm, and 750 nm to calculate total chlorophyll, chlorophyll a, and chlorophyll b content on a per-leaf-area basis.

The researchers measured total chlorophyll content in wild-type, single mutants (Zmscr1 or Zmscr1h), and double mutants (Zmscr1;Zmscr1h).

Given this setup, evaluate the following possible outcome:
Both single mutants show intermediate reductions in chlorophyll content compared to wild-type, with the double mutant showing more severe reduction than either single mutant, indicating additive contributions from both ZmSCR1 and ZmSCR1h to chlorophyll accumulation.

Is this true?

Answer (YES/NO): NO